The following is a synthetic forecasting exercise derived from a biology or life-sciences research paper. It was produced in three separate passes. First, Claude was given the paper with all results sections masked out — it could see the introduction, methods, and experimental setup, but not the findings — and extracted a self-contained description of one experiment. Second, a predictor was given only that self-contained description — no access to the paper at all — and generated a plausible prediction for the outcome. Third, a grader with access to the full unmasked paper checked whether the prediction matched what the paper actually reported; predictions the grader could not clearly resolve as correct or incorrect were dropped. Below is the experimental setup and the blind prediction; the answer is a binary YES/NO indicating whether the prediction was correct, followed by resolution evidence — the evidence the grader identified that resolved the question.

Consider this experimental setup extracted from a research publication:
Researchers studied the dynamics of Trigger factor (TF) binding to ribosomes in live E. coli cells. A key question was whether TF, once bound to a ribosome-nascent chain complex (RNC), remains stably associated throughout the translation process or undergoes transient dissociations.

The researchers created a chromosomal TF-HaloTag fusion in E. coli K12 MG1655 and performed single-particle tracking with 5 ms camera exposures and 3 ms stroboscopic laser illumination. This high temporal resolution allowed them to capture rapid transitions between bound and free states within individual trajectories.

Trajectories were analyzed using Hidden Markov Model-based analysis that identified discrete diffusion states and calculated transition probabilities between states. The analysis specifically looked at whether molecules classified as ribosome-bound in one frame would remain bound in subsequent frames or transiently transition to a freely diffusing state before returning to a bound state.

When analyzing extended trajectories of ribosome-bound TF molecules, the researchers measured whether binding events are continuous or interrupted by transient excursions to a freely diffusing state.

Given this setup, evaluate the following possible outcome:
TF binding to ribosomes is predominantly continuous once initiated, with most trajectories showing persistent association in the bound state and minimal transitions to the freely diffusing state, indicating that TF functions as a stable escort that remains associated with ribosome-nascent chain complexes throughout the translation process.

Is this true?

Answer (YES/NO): NO